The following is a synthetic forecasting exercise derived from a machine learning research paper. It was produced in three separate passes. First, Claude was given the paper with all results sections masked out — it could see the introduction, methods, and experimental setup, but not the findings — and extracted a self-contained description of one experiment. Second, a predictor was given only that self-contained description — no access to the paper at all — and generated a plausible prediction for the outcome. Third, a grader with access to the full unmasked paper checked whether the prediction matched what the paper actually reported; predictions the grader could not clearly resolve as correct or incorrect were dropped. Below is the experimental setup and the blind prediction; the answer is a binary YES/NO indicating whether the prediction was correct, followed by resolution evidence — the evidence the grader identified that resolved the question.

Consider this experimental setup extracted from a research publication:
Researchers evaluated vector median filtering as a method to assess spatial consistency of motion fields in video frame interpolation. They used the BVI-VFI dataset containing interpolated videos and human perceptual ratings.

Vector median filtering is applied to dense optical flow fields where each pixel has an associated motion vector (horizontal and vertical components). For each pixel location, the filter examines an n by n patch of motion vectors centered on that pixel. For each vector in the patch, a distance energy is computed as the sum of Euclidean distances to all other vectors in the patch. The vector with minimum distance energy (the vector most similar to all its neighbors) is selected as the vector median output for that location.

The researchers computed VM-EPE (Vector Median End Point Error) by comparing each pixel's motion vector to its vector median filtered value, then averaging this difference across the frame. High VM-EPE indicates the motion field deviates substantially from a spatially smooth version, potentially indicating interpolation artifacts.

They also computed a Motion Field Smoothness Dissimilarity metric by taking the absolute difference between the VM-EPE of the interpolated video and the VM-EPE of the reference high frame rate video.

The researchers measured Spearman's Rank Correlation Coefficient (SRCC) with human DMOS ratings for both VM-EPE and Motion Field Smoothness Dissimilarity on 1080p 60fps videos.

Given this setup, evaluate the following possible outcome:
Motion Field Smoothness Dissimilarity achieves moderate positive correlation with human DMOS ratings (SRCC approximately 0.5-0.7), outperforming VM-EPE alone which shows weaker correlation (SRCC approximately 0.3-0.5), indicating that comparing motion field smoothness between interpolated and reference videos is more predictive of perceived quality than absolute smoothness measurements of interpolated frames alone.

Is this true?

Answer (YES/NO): NO